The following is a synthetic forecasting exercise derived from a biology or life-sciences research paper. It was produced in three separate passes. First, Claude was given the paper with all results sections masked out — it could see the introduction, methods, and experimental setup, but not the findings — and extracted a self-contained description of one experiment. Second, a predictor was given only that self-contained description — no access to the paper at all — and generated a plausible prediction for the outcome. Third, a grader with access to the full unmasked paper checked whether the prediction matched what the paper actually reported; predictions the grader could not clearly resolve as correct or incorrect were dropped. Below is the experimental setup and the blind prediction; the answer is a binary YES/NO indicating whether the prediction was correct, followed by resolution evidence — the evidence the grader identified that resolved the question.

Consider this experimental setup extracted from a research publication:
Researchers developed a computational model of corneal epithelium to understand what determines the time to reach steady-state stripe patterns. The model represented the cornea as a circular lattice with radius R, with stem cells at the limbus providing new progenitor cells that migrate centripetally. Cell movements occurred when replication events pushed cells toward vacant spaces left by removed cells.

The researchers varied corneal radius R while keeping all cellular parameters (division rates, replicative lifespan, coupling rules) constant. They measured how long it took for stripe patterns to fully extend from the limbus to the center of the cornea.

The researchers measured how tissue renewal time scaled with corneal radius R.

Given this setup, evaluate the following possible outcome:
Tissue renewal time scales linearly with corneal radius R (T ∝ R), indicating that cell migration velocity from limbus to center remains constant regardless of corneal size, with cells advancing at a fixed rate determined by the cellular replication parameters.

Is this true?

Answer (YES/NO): YES